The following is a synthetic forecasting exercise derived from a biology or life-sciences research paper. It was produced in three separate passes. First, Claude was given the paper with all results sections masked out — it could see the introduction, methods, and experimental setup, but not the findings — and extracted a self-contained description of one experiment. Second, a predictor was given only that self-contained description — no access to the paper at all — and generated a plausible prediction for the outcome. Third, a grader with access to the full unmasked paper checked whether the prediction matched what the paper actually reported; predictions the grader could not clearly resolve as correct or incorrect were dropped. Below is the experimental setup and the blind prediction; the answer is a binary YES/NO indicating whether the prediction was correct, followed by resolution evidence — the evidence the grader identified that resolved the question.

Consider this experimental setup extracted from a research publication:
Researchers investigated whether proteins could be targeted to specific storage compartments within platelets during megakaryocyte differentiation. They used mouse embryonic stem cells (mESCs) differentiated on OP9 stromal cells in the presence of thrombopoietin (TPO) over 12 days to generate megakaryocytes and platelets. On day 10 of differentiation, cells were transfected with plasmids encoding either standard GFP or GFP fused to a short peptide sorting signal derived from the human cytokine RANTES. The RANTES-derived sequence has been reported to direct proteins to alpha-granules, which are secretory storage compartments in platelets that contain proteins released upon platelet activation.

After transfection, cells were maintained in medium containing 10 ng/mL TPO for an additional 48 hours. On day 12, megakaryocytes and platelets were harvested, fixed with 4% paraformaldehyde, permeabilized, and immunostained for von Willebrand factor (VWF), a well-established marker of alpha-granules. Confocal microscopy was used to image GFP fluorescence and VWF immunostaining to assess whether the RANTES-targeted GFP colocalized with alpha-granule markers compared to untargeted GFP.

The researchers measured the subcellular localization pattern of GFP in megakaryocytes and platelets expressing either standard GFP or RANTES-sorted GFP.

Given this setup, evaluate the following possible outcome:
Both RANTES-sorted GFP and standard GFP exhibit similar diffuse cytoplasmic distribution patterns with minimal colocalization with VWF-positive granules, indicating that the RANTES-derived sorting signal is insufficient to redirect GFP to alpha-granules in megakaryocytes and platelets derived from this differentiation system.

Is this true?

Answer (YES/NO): NO